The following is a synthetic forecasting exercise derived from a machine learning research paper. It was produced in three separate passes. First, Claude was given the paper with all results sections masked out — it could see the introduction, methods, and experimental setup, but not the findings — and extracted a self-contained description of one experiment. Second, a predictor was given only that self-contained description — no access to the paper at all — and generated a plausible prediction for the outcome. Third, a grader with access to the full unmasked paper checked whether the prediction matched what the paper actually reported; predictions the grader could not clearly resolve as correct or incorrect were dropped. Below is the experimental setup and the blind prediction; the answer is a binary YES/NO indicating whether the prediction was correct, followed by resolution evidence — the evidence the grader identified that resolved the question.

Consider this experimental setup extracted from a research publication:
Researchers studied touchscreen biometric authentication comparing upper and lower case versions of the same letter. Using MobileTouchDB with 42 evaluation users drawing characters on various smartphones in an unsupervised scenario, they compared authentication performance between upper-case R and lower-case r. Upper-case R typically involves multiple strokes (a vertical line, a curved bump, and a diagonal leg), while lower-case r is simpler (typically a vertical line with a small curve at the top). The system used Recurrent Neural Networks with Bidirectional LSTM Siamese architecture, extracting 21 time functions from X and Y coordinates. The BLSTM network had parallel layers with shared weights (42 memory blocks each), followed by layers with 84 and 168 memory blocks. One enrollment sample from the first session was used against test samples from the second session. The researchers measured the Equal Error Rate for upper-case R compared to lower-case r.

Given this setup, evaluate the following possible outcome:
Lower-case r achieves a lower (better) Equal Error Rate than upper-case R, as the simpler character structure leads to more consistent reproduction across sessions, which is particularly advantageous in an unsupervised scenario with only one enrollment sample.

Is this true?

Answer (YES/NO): YES